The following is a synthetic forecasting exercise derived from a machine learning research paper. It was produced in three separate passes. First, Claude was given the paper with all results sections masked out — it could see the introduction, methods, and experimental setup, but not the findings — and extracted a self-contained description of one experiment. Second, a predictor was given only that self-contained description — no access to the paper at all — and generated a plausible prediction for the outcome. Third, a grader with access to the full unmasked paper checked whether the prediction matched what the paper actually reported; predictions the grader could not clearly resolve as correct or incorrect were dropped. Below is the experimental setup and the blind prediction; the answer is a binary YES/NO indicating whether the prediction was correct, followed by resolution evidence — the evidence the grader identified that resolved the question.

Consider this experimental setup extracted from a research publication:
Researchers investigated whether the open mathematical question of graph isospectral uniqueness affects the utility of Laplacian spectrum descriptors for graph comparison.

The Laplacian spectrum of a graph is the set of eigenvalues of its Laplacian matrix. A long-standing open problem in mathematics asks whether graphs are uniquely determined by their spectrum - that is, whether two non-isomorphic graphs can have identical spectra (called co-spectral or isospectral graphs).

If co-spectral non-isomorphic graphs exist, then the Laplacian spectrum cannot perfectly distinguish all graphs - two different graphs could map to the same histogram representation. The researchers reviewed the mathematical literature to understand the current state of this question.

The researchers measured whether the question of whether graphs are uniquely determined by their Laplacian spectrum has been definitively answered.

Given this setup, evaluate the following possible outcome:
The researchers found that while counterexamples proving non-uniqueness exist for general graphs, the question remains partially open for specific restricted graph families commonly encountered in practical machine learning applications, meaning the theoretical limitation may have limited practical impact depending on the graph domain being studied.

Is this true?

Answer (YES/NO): NO